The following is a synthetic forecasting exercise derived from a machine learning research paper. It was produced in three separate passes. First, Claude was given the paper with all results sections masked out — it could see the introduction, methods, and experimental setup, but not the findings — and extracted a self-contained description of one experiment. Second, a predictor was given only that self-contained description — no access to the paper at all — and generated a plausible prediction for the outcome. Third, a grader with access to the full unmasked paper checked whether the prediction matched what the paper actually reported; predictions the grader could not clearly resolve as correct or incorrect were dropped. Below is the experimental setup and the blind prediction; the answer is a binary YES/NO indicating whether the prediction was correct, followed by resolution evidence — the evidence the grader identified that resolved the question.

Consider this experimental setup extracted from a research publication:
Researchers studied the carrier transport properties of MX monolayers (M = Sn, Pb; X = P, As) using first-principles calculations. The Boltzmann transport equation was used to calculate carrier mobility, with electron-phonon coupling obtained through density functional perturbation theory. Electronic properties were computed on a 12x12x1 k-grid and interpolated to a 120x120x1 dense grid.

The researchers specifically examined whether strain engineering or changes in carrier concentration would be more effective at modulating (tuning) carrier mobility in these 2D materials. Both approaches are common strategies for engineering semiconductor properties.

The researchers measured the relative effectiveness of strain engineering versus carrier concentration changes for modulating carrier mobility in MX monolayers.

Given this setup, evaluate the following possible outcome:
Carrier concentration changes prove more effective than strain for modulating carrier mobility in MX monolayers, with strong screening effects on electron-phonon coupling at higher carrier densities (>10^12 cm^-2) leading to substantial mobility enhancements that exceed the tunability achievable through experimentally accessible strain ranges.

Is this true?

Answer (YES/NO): NO